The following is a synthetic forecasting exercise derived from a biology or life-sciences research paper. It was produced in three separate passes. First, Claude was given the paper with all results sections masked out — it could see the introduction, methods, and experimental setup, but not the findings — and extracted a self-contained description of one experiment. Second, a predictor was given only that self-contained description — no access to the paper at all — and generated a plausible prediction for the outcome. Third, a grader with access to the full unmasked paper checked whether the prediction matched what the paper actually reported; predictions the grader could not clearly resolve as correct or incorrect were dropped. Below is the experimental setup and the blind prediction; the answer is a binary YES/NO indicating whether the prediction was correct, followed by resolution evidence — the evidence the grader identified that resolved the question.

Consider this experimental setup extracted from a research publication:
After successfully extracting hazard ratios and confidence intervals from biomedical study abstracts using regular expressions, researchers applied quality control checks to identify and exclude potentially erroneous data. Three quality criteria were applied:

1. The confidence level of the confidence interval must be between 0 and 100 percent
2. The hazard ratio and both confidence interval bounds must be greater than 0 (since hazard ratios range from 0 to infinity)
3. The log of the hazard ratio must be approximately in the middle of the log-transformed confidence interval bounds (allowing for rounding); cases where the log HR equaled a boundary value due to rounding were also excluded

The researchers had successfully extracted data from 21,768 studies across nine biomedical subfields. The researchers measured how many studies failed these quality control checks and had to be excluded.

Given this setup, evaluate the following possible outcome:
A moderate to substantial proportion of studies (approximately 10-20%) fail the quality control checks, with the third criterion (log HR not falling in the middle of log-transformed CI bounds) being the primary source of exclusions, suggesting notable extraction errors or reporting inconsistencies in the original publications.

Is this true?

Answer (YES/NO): NO